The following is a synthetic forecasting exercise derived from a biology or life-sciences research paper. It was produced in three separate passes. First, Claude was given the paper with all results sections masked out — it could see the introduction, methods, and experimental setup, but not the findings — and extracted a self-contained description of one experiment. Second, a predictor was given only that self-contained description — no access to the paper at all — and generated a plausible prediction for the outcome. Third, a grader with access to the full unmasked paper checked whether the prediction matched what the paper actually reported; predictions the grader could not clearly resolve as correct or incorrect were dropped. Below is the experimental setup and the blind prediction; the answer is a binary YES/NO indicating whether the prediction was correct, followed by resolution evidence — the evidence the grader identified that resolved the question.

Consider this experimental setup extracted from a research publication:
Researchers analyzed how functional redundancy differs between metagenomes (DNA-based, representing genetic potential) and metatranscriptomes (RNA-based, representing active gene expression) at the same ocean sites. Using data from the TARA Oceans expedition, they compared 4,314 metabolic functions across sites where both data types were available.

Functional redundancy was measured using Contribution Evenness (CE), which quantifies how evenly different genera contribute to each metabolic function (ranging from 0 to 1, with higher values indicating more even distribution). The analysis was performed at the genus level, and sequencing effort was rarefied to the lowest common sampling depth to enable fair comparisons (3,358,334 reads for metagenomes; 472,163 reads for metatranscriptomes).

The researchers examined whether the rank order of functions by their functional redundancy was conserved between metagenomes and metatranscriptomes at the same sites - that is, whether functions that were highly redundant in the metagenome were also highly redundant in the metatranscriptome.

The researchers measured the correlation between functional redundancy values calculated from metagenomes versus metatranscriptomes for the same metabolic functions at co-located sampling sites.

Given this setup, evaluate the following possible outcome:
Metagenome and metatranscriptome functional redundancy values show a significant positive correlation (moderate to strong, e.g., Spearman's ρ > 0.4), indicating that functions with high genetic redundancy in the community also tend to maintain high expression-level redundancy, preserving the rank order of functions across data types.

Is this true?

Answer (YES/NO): YES